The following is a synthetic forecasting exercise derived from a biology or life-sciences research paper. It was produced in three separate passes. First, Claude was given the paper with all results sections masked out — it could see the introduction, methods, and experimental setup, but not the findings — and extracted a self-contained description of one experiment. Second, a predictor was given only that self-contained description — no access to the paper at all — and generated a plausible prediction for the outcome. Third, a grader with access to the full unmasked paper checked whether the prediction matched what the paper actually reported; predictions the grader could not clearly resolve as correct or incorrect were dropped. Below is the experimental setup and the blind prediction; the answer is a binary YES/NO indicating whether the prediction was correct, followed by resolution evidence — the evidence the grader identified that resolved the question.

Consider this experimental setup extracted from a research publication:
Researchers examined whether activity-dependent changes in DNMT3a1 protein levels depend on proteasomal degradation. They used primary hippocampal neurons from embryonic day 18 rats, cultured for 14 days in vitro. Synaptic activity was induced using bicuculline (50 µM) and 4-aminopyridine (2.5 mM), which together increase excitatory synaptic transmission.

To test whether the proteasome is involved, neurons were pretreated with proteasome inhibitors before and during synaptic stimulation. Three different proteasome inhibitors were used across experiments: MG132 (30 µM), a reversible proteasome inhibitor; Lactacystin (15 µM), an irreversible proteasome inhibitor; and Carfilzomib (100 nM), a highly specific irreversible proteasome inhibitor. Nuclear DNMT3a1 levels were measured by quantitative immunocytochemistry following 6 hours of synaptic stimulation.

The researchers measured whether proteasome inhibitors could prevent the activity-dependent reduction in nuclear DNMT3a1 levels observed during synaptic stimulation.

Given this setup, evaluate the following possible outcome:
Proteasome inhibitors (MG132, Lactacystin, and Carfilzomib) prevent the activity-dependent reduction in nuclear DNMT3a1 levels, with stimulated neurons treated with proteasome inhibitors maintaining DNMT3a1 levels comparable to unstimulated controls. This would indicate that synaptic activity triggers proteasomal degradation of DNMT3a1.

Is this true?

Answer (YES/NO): YES